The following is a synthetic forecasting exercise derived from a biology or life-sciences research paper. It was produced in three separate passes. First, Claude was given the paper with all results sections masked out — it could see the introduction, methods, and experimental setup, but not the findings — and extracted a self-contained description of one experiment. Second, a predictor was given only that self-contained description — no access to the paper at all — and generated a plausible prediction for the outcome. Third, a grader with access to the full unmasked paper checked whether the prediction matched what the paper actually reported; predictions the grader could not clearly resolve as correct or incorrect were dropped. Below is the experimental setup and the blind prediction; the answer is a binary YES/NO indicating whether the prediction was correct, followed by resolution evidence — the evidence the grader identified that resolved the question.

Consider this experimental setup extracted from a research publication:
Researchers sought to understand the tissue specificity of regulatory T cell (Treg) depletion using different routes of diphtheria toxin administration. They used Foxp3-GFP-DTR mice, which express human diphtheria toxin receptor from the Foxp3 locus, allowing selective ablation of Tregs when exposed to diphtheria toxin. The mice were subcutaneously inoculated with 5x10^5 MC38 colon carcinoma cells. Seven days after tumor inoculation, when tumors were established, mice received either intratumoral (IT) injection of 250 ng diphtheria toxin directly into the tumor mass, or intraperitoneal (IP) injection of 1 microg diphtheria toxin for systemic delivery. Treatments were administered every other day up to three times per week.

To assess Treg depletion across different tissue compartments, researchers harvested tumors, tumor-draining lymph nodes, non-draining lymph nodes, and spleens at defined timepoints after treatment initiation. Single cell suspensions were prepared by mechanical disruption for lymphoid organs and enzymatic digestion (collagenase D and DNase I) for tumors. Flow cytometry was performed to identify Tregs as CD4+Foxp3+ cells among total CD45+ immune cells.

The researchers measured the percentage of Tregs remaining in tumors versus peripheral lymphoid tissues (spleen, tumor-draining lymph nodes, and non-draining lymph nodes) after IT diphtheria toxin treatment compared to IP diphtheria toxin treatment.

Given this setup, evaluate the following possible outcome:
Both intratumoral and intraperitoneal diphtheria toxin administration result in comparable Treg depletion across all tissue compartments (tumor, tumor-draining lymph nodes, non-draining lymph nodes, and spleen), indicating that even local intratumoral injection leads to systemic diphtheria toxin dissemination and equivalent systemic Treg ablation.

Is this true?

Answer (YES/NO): NO